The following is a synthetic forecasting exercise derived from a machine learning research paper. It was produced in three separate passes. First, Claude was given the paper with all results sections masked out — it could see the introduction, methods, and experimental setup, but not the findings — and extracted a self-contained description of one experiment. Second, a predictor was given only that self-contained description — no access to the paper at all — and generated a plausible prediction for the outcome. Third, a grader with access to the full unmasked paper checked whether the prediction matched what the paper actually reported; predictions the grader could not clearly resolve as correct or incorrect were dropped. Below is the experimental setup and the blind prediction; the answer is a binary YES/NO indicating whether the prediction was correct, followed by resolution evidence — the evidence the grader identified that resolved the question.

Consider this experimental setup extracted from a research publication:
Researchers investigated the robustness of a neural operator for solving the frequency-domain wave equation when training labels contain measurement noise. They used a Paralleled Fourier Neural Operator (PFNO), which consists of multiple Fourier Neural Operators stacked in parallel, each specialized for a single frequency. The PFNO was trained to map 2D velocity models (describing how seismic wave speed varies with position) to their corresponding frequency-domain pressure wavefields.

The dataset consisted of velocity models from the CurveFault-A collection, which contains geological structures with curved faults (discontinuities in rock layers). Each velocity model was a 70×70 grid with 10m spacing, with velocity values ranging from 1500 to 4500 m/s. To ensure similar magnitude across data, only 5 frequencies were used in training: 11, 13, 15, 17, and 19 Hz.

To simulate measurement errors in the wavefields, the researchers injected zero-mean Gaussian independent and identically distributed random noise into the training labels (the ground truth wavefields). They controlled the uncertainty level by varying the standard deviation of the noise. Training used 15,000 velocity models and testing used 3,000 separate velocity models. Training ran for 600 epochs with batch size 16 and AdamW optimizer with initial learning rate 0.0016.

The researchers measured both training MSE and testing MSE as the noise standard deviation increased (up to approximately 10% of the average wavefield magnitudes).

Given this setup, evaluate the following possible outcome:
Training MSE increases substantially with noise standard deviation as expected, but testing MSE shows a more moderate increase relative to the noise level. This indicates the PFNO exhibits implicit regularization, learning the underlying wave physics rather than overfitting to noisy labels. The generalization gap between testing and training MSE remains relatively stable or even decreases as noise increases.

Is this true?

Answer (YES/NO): NO